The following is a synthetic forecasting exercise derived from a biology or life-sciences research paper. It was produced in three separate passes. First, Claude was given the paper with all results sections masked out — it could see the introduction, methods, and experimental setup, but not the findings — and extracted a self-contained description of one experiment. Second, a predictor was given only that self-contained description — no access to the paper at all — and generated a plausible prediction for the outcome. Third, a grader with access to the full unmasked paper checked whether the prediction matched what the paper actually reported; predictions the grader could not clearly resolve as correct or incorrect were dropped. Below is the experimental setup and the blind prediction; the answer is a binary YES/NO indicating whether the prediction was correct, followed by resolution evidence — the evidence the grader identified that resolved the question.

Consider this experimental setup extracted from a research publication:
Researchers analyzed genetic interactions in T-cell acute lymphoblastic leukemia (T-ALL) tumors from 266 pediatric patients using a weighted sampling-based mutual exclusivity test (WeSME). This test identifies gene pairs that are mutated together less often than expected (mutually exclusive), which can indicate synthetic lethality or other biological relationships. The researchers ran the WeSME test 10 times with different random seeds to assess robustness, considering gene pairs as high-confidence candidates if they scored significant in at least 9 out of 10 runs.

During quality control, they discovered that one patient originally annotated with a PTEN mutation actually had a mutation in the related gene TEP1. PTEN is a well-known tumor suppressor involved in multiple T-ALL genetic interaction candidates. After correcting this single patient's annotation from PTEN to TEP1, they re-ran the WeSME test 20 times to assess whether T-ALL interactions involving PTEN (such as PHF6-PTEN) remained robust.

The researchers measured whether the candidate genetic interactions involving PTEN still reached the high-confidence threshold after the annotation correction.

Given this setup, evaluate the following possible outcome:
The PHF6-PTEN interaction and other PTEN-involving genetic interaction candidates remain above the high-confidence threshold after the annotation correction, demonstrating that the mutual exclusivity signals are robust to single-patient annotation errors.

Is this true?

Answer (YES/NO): YES